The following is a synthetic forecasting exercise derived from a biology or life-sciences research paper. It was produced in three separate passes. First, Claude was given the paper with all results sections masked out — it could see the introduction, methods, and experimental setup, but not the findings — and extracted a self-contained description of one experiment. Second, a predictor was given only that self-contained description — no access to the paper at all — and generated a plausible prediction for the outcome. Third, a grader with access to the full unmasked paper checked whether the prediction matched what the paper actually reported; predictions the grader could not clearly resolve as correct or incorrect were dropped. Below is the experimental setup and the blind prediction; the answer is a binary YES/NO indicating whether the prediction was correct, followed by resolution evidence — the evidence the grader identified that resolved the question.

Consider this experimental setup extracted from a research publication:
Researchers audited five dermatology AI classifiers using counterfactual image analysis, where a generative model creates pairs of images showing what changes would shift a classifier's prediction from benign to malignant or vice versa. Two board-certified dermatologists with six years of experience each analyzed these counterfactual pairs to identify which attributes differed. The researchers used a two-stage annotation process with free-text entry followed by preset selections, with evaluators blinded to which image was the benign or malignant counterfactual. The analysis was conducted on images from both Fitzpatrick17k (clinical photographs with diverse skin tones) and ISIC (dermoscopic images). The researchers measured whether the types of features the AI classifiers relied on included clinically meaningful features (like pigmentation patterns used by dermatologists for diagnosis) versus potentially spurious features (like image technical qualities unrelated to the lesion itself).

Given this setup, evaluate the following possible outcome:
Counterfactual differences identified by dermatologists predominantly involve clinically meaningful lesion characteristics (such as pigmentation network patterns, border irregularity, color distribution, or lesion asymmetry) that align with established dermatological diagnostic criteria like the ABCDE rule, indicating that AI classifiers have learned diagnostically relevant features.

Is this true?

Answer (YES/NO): NO